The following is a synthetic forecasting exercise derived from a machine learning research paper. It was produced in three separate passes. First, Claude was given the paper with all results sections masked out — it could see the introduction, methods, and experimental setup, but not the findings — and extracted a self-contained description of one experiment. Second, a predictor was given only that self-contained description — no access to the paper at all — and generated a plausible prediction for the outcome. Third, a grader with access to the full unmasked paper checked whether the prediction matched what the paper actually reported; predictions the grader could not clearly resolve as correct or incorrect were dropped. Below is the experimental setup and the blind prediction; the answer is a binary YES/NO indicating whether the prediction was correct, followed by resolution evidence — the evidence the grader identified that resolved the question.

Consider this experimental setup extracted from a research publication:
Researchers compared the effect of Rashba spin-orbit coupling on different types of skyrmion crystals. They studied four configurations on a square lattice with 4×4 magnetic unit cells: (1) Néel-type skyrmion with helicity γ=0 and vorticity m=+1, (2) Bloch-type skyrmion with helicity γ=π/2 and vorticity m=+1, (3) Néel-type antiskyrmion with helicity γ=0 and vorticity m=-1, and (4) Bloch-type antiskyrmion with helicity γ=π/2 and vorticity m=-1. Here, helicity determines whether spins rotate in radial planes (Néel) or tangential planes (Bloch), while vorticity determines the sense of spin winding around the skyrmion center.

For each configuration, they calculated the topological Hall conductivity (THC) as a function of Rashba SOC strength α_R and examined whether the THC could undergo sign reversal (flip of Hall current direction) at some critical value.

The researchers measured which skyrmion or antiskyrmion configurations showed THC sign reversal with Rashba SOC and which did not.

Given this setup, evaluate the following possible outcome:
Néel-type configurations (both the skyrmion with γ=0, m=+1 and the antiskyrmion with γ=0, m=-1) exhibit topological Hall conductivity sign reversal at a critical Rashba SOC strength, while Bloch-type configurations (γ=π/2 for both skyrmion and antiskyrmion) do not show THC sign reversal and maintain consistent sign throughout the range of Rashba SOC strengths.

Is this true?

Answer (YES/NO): YES